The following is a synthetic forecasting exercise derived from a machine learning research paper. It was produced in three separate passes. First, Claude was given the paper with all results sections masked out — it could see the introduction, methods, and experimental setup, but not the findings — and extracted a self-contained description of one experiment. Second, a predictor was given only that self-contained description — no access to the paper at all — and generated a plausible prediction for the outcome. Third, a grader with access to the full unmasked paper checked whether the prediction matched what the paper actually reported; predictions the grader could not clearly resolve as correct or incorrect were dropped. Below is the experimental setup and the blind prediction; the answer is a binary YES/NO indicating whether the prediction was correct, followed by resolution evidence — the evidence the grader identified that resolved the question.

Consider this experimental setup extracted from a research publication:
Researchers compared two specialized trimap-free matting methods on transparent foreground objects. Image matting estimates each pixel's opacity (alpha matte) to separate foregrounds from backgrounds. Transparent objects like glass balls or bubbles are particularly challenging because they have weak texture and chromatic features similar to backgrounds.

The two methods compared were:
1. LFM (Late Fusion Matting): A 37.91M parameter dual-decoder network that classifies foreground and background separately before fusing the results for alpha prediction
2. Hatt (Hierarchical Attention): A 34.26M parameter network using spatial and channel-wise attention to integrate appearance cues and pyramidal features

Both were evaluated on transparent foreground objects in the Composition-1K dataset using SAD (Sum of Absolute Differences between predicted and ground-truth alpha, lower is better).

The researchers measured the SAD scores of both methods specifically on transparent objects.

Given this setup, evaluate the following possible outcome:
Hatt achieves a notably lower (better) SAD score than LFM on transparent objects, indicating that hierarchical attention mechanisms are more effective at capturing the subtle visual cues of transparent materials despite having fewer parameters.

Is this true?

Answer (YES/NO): YES